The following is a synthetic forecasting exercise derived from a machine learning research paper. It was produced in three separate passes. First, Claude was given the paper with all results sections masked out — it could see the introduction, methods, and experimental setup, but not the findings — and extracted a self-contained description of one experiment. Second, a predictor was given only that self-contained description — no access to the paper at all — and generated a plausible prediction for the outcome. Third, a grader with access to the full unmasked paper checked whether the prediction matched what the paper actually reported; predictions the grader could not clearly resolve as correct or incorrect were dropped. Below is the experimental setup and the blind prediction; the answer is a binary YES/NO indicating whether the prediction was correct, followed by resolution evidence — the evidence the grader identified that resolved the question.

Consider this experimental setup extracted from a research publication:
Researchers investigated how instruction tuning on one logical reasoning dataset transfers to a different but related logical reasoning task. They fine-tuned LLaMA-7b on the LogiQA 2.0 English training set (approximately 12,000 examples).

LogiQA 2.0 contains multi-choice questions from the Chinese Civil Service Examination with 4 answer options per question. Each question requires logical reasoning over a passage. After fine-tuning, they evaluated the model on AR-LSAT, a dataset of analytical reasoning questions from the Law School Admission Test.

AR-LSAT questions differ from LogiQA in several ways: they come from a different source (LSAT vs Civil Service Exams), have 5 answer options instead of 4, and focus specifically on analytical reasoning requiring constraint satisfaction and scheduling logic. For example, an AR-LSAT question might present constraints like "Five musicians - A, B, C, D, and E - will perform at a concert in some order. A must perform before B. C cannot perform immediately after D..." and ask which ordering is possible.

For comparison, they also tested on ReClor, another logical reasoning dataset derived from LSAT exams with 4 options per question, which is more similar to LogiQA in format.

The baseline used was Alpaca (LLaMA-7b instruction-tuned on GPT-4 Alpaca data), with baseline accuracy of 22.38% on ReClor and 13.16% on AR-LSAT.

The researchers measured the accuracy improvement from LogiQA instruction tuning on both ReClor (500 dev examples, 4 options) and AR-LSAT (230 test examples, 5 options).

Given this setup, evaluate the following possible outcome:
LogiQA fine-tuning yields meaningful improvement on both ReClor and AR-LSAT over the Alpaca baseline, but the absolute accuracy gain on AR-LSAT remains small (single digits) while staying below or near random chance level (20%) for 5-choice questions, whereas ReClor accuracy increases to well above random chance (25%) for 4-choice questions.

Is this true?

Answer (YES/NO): NO